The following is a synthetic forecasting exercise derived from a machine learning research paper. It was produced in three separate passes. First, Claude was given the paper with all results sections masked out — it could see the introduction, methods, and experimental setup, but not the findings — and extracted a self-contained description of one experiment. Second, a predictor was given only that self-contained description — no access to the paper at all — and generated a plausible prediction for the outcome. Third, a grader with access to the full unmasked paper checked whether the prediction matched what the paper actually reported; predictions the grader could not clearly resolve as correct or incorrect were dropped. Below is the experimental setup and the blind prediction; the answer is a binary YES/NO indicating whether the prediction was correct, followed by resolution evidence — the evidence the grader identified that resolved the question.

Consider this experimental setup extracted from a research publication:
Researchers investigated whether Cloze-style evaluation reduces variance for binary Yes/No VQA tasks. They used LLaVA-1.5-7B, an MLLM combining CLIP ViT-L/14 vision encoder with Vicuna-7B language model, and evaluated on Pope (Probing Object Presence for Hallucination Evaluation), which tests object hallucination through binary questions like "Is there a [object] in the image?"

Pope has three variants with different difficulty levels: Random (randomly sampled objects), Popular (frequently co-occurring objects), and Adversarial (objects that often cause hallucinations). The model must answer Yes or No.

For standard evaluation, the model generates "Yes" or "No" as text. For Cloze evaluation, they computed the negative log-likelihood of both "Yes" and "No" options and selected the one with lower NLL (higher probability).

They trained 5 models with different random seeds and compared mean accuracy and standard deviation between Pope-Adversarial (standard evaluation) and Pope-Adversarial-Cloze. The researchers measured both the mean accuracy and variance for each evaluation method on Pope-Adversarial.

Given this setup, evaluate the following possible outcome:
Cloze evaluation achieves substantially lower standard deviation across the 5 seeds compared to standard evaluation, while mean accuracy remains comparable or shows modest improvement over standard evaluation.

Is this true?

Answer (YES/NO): YES